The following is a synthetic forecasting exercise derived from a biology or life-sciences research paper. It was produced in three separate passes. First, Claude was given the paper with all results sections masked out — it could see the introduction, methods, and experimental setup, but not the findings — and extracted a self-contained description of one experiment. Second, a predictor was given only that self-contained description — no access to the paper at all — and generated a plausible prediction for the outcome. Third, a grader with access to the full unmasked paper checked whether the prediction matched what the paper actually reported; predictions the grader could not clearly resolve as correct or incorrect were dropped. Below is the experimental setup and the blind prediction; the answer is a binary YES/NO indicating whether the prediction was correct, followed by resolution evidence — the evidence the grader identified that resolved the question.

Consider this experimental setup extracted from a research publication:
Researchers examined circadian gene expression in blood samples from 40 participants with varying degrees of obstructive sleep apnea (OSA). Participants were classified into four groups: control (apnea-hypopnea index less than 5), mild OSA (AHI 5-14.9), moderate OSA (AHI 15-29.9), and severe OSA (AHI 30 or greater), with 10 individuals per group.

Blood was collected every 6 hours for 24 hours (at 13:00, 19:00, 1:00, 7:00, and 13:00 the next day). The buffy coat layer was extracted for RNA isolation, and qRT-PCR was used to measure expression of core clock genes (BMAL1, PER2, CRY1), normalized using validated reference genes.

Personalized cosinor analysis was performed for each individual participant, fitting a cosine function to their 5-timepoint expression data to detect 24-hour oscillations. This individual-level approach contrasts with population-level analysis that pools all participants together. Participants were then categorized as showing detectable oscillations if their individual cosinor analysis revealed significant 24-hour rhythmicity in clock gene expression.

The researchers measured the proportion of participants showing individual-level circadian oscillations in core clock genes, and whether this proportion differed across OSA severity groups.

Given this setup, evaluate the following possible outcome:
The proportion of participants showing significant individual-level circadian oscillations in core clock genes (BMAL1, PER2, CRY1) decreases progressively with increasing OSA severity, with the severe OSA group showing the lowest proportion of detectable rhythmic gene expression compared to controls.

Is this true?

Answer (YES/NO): NO